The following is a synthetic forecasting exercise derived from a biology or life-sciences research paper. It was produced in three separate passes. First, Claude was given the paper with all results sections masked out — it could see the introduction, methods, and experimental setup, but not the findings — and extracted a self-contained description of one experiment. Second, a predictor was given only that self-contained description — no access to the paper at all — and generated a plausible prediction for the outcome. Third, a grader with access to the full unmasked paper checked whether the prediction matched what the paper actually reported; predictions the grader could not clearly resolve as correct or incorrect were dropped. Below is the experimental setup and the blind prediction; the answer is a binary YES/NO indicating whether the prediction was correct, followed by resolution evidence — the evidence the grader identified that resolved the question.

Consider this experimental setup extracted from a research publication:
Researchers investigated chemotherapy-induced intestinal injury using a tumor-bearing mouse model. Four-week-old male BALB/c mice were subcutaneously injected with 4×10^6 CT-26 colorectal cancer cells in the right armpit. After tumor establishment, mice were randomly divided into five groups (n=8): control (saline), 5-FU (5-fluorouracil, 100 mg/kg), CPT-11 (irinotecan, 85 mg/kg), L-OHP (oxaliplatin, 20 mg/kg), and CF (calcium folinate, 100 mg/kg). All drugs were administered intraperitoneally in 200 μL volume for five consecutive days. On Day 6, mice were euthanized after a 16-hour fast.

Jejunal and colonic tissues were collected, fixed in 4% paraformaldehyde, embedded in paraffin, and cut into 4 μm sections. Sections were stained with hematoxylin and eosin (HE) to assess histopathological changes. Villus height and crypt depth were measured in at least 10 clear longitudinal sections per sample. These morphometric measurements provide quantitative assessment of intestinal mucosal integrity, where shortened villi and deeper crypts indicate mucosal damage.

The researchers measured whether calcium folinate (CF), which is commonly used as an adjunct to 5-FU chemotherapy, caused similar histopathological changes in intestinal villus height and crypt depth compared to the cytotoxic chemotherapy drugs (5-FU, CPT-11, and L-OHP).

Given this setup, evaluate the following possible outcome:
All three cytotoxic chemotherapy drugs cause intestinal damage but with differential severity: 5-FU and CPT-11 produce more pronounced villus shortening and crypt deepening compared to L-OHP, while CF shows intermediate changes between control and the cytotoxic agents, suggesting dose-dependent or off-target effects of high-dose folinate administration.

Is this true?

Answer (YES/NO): NO